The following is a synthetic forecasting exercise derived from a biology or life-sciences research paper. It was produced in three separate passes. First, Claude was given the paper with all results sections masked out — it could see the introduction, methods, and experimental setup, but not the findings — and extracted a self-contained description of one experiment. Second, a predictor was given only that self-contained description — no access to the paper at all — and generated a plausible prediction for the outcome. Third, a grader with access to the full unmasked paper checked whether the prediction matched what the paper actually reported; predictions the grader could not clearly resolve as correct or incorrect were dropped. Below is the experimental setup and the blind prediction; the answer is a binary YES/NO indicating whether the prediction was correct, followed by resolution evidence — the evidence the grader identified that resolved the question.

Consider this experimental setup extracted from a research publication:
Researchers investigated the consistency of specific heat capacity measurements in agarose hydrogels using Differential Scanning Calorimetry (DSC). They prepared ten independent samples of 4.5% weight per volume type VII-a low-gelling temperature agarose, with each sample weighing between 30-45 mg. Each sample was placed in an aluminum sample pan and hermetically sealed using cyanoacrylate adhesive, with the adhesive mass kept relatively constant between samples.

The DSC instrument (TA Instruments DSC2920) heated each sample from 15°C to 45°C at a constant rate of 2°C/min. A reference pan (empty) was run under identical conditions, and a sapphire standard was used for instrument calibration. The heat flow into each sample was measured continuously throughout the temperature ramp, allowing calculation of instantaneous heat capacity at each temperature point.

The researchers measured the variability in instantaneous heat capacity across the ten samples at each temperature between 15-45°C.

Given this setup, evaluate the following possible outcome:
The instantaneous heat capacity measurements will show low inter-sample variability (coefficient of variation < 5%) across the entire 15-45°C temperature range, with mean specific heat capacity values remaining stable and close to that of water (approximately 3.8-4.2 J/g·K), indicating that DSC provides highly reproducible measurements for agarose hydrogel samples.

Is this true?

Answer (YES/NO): NO